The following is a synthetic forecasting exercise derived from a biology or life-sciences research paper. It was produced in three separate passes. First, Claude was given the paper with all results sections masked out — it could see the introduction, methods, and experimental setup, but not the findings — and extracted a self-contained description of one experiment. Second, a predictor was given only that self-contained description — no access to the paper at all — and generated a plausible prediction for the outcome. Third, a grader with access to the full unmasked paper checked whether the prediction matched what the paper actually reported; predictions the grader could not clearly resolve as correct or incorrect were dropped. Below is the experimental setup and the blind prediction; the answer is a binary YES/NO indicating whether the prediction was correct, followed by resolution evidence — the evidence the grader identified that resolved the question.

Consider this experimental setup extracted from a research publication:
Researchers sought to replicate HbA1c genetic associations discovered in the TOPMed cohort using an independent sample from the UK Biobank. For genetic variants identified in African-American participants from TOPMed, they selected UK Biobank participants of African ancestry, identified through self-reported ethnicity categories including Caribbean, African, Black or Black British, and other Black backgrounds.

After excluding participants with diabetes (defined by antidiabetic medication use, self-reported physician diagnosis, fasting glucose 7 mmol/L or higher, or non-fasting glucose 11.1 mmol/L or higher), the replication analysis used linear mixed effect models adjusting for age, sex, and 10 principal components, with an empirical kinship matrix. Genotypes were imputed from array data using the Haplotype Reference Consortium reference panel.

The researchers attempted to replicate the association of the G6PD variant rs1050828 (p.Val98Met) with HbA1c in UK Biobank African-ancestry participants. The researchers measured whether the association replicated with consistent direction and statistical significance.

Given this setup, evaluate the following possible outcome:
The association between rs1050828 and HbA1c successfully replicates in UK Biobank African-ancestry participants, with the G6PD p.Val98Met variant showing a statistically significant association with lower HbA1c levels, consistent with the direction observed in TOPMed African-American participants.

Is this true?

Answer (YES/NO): YES